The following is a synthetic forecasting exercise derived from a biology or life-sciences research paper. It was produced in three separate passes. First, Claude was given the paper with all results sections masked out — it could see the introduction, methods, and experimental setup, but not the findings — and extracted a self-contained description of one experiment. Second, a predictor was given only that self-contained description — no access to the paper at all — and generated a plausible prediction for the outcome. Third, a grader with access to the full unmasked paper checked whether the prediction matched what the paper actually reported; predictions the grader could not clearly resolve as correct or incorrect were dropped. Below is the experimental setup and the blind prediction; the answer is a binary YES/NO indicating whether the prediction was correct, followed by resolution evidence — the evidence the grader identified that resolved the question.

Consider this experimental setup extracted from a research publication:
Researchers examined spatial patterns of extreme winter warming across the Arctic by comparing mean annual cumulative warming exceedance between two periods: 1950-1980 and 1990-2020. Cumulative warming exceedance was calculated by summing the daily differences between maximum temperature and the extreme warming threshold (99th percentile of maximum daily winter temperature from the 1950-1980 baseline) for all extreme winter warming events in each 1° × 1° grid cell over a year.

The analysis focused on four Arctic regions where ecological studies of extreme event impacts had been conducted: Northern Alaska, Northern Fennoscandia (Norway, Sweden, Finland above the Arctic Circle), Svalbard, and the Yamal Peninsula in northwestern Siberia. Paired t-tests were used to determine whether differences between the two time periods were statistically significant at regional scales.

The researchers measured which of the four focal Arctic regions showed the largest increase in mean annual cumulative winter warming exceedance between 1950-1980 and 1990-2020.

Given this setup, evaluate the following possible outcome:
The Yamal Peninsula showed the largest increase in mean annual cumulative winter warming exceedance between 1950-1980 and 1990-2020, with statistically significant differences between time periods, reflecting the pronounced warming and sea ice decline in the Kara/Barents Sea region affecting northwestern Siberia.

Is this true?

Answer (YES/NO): YES